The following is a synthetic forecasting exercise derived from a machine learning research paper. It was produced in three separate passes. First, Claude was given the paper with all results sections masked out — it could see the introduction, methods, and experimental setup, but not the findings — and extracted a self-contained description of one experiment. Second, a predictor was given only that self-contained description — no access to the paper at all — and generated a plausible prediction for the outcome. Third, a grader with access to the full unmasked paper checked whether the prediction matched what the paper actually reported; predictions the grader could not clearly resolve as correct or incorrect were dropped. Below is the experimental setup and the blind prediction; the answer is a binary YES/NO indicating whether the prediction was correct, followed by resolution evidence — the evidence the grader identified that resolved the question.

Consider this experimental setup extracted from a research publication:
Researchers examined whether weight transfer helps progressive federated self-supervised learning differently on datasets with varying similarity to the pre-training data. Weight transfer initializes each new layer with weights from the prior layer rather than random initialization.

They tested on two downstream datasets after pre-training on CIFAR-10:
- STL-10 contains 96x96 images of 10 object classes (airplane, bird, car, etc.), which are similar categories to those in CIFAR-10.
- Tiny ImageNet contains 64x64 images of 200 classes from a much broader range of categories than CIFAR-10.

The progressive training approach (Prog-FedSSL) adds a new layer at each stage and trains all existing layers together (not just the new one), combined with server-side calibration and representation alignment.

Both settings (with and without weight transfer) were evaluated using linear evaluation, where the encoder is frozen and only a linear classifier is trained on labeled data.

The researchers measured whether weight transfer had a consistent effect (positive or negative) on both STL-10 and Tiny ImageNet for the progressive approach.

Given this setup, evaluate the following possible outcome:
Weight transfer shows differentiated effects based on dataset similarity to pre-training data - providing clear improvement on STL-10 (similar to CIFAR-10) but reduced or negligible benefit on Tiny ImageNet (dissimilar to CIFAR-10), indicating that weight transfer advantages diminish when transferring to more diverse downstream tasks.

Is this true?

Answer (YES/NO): NO